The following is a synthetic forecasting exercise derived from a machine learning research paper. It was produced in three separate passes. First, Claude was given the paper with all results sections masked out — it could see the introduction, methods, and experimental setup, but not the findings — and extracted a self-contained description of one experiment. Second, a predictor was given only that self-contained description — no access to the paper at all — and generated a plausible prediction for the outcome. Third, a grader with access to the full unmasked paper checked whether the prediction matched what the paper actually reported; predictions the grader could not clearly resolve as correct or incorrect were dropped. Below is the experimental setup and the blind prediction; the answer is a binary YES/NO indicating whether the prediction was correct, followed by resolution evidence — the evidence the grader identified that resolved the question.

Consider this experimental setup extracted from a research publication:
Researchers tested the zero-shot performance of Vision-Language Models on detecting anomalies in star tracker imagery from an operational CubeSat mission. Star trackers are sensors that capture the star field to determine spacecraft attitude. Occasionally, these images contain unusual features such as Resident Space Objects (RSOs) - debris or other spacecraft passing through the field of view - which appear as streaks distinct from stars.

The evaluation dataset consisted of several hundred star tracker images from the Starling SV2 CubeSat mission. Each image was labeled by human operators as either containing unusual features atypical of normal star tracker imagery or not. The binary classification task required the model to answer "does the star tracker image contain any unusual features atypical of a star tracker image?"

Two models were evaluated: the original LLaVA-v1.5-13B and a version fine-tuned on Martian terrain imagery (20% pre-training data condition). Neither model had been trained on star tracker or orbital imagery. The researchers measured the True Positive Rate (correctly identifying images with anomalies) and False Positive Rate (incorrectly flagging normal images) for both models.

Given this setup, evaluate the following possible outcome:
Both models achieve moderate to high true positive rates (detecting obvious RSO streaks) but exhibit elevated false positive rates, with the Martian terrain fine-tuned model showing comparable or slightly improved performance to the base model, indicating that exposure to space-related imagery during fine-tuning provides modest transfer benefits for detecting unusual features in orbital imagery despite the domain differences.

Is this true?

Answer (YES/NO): YES